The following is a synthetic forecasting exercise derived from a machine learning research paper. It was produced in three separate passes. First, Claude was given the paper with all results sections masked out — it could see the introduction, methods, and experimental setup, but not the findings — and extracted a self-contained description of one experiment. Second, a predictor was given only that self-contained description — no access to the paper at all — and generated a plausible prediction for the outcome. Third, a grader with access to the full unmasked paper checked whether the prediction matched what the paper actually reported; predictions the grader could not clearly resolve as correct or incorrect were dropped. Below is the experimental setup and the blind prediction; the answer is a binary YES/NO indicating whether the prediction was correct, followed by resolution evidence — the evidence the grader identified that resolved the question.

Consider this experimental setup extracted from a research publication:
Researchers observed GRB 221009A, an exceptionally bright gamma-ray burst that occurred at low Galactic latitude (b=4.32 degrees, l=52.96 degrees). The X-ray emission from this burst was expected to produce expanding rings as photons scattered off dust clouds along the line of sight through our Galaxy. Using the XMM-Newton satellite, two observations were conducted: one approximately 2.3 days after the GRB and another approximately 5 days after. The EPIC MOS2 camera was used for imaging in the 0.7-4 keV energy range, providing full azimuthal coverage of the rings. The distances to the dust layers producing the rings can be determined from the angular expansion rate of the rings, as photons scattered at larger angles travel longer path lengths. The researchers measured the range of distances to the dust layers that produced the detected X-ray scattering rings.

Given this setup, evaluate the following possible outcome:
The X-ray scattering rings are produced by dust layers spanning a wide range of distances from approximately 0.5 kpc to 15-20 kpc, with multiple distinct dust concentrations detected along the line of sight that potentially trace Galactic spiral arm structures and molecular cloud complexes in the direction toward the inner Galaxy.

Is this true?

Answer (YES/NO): NO